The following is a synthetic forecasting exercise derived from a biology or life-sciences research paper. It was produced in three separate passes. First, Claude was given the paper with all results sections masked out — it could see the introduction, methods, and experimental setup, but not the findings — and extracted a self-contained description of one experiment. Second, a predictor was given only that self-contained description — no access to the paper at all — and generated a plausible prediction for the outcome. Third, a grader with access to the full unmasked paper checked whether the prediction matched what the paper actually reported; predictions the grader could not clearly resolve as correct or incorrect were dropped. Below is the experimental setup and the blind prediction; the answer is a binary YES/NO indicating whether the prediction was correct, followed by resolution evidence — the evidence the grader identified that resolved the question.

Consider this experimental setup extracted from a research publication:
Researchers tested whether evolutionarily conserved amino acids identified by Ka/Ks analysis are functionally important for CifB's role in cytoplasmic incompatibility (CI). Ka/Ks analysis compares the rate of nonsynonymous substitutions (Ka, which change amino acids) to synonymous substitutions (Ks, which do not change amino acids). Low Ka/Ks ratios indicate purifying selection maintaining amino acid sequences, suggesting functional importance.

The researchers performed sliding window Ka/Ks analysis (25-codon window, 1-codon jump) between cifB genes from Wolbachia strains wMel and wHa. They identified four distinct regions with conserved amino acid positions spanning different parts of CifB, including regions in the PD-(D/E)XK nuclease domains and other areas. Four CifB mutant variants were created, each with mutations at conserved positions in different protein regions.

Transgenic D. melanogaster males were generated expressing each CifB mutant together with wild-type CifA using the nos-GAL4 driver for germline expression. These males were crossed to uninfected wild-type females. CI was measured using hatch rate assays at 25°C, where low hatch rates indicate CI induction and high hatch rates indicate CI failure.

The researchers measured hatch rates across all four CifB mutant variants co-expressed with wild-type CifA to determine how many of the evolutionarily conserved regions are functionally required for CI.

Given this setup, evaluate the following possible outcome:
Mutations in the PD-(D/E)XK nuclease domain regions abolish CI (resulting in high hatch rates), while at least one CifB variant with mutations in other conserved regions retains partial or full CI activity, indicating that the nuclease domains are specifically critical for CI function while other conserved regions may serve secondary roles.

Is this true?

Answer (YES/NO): NO